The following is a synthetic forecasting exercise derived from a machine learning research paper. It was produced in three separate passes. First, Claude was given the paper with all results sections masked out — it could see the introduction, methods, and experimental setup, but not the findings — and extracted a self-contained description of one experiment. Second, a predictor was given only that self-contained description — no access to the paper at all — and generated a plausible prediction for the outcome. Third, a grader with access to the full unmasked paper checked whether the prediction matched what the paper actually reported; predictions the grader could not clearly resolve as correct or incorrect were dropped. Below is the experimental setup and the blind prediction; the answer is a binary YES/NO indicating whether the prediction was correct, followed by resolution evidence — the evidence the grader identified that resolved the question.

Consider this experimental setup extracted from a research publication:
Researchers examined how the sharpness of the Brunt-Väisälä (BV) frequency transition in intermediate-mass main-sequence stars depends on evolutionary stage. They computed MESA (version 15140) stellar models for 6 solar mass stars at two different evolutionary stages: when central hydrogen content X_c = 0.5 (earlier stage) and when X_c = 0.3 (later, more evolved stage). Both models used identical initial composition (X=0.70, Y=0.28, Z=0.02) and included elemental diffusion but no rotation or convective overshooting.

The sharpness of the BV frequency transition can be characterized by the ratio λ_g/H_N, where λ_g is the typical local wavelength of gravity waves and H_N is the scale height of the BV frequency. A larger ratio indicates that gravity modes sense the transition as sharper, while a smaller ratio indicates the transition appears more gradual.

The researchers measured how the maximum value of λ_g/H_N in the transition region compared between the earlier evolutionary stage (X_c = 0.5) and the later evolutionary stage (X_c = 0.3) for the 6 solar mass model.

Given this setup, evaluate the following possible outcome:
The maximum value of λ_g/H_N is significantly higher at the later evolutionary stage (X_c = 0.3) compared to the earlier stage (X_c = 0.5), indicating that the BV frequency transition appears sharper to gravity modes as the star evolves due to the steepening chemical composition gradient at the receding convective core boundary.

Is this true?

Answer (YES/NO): NO